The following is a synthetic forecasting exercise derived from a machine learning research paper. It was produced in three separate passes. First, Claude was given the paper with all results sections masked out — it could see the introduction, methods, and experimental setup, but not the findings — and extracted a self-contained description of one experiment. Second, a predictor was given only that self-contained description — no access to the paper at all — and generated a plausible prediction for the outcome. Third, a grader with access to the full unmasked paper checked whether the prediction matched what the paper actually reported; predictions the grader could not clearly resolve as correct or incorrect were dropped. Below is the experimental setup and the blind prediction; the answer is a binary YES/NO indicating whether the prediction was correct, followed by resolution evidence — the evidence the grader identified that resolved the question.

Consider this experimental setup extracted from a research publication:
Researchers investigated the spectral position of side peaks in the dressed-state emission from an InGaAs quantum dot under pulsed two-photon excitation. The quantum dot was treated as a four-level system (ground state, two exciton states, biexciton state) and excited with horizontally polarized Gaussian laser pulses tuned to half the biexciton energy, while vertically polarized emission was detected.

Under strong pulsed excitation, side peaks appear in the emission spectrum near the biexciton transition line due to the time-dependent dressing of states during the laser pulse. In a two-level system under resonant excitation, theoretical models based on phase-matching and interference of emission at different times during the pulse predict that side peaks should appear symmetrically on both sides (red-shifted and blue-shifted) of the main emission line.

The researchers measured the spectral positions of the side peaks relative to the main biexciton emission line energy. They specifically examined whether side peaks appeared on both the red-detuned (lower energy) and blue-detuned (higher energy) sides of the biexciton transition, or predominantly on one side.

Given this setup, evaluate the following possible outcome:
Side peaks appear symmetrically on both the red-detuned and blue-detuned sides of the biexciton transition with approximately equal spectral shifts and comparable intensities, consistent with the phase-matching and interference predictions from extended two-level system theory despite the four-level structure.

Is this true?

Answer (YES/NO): NO